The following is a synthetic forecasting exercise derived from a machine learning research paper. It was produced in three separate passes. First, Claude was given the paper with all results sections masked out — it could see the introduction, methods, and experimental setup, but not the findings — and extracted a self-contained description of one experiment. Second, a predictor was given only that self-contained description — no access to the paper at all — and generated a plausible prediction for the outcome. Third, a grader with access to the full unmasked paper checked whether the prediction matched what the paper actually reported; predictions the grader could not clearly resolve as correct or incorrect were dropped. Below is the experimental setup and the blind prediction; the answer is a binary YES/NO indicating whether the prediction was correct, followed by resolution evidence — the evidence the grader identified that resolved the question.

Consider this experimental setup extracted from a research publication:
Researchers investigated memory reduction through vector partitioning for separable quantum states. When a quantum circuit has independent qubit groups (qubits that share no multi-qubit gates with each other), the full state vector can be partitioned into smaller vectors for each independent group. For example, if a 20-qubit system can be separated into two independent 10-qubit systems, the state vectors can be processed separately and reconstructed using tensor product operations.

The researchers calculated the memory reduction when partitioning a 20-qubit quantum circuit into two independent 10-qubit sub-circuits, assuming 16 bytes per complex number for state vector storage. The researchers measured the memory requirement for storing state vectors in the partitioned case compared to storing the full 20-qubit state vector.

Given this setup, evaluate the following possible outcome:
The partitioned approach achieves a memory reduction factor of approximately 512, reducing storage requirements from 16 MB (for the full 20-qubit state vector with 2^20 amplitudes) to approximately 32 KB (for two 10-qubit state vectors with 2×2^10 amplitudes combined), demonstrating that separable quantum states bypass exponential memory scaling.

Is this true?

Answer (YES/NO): YES